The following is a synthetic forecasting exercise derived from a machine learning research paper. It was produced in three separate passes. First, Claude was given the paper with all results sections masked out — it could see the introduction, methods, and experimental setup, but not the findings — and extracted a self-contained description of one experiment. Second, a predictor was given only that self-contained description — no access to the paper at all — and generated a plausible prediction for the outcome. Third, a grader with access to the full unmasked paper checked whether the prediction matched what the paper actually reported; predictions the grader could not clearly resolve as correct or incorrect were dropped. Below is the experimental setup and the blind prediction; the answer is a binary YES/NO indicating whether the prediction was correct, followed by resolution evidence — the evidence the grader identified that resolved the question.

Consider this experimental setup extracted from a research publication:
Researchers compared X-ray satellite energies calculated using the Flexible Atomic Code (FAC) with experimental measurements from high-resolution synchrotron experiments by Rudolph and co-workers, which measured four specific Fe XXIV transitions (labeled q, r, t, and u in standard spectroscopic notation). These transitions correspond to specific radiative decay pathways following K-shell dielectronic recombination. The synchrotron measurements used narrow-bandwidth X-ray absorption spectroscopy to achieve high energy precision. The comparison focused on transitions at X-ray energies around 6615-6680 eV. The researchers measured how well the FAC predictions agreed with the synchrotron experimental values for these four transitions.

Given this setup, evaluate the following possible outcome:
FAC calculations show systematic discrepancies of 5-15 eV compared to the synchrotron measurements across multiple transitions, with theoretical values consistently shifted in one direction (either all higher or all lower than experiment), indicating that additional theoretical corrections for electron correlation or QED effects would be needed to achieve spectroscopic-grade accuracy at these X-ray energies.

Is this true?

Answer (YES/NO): NO